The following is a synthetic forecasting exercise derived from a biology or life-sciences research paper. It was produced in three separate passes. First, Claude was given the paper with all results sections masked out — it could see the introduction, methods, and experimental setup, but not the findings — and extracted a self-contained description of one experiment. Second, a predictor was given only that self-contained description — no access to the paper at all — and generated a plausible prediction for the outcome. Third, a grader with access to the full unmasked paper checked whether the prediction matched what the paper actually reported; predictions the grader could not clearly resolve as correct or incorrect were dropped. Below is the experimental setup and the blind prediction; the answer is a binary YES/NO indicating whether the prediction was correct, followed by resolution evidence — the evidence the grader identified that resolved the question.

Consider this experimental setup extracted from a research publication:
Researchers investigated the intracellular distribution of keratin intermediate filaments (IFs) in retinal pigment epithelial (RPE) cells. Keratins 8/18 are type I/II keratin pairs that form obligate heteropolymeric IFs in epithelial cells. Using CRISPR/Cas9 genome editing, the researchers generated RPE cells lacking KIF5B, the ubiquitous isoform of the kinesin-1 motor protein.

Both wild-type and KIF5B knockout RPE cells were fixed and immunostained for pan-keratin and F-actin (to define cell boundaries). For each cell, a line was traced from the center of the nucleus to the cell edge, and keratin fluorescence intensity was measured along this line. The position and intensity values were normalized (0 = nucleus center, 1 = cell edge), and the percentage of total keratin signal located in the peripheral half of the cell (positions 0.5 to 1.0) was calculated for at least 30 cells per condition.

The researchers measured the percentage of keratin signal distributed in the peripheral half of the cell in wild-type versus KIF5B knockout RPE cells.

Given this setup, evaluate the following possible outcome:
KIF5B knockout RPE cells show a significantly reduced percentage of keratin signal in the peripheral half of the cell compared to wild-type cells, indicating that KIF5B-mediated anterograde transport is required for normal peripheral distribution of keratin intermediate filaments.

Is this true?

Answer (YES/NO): YES